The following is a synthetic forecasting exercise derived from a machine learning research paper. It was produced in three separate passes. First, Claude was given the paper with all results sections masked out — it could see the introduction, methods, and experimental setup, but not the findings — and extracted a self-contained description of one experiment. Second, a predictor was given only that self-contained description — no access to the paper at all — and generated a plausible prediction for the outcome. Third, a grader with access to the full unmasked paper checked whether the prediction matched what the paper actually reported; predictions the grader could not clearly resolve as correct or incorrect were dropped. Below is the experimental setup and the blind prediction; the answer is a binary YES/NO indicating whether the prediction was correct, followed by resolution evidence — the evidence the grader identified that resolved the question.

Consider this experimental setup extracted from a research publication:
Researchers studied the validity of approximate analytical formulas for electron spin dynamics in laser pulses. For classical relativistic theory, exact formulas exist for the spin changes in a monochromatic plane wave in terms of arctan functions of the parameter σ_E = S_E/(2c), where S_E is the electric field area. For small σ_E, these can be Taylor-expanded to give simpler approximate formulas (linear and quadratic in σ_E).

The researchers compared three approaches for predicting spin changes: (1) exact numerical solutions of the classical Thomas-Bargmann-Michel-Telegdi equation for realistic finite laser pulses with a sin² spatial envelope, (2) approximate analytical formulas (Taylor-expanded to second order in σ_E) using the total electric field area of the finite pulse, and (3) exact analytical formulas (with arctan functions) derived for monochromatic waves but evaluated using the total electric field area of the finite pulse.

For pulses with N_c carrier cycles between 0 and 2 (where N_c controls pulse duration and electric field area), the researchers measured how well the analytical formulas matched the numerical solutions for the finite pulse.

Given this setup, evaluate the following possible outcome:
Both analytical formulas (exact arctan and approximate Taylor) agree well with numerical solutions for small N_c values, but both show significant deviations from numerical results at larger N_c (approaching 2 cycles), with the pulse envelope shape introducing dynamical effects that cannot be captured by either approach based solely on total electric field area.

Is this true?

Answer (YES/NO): NO